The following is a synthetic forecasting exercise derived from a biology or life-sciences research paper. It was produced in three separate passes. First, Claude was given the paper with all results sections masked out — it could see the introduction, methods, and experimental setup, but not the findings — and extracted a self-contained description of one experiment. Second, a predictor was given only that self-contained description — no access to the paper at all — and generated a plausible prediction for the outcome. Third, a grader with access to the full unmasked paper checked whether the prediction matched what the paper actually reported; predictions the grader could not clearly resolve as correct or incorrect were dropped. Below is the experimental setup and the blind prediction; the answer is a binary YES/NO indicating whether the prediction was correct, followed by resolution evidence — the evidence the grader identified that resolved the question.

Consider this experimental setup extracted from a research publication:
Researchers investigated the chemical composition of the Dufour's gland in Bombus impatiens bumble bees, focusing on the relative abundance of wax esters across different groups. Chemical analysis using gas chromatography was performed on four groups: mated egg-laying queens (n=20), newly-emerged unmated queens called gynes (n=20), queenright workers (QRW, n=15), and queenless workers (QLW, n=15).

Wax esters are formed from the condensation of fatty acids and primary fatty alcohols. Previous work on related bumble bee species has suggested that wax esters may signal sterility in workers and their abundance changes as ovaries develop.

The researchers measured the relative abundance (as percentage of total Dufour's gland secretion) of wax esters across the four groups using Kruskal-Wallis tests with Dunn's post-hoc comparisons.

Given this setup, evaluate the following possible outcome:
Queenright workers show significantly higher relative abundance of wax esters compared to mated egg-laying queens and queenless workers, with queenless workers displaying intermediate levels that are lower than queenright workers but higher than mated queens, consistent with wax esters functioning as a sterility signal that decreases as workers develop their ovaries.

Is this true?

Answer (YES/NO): NO